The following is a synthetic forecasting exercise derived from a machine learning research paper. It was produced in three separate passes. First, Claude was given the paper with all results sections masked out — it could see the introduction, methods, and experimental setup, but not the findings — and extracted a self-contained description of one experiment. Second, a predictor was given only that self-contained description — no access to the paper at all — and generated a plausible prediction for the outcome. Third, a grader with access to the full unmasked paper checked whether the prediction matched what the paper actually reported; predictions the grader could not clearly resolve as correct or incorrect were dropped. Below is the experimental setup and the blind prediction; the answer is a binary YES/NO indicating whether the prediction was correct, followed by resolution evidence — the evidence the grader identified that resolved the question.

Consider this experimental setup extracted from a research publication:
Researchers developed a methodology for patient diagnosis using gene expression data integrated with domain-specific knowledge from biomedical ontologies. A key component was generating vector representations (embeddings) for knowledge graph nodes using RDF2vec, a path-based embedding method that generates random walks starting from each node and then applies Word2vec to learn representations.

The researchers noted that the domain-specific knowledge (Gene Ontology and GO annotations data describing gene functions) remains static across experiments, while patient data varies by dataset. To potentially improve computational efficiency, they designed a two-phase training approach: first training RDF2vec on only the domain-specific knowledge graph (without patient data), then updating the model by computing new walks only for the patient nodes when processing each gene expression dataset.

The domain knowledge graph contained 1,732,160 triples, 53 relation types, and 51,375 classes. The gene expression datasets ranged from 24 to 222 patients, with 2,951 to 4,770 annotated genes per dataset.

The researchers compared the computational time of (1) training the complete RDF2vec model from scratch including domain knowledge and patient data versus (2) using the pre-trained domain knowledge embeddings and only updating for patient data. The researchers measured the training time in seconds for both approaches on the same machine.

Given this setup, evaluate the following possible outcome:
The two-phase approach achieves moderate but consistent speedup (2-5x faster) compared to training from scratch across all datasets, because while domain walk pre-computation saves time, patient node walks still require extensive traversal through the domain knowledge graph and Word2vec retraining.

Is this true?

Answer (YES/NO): NO